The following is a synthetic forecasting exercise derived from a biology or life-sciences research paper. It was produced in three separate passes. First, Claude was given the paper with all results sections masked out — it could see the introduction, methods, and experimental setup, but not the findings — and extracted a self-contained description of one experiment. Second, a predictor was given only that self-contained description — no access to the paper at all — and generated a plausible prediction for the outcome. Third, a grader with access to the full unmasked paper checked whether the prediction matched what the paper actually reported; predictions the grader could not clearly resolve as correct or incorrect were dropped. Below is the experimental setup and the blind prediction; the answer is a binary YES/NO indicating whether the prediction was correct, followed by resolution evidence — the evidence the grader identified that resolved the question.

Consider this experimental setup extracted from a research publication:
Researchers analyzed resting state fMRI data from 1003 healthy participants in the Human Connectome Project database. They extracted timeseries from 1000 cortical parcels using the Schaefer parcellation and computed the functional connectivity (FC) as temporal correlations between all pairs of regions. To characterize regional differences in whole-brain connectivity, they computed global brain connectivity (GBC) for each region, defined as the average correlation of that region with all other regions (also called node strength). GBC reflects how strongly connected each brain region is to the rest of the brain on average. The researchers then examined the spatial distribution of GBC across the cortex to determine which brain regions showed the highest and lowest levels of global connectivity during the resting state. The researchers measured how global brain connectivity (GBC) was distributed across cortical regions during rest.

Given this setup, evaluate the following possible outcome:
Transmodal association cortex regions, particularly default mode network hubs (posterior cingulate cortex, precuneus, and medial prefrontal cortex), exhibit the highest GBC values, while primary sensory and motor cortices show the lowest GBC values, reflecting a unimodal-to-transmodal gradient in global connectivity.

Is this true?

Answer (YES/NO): NO